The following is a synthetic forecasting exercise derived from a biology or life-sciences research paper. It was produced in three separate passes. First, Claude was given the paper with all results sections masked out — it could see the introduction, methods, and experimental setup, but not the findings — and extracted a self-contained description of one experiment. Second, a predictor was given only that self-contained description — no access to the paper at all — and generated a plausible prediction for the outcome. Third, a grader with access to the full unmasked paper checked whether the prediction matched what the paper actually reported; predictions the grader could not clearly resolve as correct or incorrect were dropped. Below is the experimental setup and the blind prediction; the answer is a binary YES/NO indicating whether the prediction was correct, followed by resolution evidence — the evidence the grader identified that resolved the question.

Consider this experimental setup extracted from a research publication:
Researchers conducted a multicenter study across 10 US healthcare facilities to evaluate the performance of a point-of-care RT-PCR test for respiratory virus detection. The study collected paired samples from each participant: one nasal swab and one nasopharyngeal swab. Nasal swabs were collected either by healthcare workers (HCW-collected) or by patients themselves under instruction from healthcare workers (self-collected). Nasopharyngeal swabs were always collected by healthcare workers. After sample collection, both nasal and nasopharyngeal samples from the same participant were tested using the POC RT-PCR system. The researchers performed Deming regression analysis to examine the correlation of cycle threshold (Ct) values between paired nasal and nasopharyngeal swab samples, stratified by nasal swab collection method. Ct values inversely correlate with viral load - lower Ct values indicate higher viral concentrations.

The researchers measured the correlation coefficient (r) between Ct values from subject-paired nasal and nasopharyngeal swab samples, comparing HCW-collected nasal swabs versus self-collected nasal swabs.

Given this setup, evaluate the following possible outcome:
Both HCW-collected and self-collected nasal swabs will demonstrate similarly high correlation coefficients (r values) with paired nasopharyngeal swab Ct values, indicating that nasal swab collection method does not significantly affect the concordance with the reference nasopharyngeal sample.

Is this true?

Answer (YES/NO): NO